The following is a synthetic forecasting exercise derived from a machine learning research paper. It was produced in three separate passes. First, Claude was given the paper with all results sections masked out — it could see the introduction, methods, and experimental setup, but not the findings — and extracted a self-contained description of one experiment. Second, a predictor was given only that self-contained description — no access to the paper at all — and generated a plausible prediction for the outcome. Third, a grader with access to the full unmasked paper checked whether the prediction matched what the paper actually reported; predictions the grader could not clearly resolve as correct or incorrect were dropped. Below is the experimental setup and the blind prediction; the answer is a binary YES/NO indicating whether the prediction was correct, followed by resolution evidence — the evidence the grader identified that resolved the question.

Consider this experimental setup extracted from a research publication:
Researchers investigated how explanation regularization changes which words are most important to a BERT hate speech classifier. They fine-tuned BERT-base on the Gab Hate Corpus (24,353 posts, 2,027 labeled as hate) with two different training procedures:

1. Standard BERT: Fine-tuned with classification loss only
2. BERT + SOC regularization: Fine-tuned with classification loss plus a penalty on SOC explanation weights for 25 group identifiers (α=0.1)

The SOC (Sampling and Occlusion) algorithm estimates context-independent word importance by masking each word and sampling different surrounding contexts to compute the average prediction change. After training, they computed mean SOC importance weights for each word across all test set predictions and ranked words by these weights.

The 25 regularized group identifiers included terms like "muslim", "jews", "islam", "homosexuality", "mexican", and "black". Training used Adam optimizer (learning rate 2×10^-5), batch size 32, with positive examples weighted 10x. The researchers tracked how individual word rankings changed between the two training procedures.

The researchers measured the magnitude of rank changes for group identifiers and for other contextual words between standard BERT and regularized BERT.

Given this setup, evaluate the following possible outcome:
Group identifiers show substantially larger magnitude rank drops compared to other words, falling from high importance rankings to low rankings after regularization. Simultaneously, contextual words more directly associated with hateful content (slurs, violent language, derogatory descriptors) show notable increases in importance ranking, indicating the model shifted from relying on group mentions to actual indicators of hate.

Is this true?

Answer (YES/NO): YES